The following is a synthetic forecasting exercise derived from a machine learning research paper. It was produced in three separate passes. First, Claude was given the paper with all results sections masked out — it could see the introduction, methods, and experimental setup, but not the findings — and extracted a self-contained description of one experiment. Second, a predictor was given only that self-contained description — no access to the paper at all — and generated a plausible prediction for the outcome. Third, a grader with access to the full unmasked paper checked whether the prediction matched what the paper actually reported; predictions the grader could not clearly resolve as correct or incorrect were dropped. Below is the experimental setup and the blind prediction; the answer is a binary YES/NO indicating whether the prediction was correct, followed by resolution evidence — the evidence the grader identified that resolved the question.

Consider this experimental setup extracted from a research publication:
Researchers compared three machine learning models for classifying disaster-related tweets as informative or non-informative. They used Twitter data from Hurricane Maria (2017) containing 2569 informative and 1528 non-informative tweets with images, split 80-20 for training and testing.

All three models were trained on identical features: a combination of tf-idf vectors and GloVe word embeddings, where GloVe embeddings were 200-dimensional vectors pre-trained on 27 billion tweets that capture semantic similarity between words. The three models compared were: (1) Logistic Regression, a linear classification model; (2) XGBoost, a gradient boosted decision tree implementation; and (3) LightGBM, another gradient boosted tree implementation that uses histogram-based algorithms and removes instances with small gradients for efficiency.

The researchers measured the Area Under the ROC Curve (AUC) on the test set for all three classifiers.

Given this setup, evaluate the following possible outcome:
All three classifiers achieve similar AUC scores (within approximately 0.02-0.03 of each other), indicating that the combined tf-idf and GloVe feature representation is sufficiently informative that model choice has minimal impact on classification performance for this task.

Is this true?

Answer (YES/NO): NO